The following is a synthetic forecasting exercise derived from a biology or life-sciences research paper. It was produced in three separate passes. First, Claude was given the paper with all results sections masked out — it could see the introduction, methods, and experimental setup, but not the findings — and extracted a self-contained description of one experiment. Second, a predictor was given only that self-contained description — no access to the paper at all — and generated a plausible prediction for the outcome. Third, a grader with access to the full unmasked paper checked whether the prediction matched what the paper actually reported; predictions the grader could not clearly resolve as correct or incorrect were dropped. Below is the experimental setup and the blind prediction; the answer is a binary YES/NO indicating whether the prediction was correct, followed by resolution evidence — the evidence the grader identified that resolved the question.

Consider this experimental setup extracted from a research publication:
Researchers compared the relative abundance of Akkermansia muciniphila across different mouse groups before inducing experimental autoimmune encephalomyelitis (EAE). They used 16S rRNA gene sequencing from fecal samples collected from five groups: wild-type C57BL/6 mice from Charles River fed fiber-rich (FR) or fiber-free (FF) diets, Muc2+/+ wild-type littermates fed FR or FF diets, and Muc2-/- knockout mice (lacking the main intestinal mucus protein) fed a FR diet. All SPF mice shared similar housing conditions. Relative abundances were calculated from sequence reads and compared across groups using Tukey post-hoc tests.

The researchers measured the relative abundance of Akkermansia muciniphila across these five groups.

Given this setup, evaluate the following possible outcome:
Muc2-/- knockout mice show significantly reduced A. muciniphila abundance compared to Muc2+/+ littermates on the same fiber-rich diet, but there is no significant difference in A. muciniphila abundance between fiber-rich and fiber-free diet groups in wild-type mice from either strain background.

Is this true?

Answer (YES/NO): NO